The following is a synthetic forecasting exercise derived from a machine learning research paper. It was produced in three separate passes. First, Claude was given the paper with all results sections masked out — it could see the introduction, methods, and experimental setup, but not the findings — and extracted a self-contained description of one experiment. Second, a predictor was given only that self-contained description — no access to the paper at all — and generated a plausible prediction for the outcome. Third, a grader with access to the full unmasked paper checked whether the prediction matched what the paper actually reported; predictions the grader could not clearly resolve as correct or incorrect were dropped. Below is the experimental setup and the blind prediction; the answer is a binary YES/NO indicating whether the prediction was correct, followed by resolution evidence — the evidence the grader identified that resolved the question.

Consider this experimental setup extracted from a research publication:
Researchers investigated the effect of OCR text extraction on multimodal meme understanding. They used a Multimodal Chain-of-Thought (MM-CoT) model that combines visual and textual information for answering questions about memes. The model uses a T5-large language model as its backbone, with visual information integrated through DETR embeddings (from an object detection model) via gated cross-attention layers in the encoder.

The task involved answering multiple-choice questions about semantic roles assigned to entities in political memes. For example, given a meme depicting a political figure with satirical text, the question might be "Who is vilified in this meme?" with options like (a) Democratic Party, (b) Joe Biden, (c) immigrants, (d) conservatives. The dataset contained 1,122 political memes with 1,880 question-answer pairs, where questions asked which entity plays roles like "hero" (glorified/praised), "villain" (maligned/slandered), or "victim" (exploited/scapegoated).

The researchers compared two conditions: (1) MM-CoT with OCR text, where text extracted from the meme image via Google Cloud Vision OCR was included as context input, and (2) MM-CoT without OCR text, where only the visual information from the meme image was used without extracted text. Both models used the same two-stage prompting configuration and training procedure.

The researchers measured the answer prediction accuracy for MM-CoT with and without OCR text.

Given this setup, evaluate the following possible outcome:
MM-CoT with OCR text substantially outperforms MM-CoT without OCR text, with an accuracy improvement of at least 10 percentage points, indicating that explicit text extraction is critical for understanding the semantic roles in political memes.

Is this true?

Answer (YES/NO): NO